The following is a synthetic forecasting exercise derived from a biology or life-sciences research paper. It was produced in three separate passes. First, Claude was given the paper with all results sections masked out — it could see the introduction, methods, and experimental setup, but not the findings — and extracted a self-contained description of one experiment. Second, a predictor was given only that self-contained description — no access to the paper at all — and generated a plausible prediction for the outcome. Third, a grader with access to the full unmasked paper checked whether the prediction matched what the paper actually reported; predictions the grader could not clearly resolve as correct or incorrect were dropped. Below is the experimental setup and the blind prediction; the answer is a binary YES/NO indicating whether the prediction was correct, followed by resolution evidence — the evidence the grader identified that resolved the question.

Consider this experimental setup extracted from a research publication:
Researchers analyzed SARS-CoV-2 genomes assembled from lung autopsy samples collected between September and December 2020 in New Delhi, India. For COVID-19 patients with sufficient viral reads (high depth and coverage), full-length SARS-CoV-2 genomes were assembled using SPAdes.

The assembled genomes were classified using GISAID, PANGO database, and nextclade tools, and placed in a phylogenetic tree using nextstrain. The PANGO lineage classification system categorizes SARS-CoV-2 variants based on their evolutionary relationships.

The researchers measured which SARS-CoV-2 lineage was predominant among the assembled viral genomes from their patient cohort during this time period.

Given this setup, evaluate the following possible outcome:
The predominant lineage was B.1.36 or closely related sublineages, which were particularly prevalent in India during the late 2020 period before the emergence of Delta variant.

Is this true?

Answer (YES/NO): YES